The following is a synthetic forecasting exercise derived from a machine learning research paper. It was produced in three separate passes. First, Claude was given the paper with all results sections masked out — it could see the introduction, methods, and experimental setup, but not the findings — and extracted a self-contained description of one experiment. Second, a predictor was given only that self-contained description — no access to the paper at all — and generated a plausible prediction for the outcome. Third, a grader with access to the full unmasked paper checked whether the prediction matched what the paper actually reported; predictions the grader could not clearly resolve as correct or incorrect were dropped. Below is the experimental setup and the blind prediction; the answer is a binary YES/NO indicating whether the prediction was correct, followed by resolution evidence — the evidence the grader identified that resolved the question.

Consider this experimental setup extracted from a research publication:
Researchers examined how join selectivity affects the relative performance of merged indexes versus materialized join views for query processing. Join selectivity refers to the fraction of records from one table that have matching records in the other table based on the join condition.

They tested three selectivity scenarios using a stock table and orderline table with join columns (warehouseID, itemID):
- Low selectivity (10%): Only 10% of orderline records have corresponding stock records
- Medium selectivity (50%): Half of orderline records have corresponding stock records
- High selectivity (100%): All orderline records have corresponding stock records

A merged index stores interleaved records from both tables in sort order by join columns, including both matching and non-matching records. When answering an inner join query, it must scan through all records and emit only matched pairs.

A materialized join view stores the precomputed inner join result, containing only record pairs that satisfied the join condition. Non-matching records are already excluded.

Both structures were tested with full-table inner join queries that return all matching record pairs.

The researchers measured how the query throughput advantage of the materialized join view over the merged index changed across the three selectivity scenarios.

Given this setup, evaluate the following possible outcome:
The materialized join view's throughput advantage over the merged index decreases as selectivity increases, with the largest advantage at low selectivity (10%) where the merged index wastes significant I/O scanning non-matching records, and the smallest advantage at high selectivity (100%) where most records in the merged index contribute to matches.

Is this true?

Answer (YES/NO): NO